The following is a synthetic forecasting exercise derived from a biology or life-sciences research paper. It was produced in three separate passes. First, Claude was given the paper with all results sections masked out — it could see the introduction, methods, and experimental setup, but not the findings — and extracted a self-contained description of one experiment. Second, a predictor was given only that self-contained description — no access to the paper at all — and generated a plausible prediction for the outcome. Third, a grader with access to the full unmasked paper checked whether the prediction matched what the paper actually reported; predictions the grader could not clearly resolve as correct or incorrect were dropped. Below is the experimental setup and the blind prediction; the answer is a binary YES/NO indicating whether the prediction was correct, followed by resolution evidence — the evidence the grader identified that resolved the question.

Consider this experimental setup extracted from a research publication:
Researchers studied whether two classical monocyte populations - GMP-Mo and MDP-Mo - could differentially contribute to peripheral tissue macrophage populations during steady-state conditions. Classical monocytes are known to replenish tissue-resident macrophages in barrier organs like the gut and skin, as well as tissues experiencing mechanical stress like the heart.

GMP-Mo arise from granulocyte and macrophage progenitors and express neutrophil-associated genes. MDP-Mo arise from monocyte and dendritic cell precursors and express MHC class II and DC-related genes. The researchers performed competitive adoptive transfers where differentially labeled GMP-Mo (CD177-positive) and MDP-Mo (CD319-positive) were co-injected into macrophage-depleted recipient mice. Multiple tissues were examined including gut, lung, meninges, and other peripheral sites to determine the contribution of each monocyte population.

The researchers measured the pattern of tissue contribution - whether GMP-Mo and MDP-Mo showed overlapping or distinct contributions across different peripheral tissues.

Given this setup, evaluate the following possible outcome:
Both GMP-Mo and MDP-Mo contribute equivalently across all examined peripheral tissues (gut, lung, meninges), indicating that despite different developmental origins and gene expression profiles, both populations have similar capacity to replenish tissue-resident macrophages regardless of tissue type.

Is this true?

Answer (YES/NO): NO